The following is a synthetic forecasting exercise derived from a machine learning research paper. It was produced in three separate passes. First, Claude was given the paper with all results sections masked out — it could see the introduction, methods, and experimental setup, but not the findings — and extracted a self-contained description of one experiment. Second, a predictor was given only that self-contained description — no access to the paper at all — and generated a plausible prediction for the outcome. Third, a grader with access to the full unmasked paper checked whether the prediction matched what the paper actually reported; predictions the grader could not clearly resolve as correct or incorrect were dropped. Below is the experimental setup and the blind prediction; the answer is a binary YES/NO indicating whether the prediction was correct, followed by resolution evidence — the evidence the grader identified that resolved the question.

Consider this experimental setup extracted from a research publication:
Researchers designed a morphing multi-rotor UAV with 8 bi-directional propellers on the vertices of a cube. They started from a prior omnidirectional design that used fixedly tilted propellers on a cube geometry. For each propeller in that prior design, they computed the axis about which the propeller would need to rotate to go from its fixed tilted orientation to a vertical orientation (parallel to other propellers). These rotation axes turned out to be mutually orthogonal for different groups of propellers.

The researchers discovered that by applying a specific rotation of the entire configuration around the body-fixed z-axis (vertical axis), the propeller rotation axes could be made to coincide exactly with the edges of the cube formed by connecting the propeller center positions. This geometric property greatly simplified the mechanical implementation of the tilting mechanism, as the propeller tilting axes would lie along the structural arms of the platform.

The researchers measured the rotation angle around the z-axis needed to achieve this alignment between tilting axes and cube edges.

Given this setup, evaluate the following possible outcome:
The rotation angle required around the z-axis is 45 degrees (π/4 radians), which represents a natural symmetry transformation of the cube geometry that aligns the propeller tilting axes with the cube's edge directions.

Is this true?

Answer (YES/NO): NO